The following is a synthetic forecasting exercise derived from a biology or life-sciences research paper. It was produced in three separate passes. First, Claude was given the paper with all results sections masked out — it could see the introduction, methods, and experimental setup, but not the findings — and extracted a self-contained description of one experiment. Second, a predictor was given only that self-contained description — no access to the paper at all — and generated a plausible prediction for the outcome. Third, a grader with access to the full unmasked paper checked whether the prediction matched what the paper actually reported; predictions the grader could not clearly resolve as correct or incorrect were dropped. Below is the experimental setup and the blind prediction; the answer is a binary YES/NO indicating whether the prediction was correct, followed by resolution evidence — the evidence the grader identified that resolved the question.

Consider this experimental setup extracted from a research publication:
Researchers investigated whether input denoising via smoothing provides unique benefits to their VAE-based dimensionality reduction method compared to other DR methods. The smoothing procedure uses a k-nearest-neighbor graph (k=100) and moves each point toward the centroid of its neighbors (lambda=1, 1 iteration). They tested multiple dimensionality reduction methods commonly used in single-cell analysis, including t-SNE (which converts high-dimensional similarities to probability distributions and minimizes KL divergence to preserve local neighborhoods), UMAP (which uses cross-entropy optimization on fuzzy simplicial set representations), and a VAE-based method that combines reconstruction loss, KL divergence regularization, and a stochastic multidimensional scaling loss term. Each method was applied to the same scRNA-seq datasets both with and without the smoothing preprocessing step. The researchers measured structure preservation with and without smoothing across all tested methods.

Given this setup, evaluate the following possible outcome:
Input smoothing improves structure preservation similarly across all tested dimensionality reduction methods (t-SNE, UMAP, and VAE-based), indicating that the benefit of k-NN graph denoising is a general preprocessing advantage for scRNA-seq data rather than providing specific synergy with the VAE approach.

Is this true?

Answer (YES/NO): NO